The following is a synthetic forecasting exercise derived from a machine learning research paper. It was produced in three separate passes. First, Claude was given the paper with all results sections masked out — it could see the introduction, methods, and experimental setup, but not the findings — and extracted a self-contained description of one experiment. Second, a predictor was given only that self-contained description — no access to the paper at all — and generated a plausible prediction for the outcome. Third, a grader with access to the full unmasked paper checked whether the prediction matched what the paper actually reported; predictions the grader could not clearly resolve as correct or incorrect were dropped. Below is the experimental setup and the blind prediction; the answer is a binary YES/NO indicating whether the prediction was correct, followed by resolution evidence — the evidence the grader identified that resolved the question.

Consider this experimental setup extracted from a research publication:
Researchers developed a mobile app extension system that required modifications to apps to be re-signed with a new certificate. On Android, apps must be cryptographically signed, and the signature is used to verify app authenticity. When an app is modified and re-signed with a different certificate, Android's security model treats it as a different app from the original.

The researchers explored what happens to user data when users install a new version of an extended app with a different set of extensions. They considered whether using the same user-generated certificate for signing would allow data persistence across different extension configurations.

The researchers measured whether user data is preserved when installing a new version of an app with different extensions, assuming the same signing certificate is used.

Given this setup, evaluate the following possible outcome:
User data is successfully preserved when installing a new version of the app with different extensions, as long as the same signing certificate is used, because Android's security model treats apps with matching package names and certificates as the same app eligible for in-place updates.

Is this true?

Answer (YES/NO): YES